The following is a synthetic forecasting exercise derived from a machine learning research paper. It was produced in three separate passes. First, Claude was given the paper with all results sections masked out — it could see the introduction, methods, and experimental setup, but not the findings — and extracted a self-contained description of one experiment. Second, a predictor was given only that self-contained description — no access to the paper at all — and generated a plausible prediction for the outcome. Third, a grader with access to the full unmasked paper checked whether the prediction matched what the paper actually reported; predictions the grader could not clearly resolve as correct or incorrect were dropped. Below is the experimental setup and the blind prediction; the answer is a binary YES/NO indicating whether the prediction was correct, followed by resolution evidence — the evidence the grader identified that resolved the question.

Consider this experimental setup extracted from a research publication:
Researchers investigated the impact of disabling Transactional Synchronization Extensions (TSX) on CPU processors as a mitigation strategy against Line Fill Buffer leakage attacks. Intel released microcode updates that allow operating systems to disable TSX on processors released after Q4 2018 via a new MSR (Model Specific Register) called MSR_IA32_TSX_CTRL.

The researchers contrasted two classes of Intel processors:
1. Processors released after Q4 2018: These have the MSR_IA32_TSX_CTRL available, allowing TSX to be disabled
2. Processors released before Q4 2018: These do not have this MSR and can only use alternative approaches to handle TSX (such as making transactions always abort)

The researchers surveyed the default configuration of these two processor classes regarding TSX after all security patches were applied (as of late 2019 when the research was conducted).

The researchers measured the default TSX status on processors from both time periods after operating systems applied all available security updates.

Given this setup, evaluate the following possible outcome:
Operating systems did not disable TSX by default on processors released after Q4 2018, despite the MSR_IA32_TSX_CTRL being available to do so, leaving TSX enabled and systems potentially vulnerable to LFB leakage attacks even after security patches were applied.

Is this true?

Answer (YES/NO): NO